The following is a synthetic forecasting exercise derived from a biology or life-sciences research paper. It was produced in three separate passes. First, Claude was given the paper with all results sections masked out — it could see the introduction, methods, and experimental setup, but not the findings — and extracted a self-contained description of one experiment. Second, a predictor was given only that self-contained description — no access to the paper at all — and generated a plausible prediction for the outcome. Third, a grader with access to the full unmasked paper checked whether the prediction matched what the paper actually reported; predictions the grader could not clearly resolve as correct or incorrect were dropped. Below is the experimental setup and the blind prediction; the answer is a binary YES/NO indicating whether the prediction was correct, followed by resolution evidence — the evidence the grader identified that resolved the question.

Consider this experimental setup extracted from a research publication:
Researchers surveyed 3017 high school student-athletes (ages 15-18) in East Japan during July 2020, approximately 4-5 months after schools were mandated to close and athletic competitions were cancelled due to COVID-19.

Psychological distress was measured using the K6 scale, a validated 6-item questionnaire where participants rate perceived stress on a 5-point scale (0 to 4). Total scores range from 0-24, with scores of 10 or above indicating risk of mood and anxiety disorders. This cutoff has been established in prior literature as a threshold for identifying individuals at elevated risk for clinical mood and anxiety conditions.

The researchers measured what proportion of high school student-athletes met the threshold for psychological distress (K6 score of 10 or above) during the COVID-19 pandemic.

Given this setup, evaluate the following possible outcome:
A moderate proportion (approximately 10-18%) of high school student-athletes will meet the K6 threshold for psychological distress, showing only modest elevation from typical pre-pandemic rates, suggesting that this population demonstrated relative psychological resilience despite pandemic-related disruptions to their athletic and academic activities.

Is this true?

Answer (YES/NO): NO